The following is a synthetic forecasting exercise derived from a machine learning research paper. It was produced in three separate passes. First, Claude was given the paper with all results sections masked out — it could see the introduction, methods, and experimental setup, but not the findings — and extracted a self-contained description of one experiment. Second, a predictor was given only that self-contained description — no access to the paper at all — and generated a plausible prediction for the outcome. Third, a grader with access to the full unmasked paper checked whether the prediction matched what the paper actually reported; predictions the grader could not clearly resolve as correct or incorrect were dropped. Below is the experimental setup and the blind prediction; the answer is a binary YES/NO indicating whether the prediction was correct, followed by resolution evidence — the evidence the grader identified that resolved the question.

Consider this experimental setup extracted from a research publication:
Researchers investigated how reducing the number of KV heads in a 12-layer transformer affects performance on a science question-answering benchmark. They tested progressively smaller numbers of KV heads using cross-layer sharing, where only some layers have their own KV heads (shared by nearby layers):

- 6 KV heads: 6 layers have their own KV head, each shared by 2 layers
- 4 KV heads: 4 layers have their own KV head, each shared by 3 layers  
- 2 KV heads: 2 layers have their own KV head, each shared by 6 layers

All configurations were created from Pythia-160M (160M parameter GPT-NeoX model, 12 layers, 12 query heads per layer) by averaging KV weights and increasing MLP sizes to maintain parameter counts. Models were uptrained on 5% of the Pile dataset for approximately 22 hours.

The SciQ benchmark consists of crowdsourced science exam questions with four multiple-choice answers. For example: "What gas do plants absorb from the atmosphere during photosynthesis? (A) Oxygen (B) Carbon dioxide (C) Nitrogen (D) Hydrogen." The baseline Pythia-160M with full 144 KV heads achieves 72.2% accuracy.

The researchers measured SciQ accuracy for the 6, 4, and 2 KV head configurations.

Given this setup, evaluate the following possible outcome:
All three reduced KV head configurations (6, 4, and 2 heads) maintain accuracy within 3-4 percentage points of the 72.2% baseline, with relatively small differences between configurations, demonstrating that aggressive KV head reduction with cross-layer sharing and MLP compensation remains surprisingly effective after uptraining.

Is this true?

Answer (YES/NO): NO